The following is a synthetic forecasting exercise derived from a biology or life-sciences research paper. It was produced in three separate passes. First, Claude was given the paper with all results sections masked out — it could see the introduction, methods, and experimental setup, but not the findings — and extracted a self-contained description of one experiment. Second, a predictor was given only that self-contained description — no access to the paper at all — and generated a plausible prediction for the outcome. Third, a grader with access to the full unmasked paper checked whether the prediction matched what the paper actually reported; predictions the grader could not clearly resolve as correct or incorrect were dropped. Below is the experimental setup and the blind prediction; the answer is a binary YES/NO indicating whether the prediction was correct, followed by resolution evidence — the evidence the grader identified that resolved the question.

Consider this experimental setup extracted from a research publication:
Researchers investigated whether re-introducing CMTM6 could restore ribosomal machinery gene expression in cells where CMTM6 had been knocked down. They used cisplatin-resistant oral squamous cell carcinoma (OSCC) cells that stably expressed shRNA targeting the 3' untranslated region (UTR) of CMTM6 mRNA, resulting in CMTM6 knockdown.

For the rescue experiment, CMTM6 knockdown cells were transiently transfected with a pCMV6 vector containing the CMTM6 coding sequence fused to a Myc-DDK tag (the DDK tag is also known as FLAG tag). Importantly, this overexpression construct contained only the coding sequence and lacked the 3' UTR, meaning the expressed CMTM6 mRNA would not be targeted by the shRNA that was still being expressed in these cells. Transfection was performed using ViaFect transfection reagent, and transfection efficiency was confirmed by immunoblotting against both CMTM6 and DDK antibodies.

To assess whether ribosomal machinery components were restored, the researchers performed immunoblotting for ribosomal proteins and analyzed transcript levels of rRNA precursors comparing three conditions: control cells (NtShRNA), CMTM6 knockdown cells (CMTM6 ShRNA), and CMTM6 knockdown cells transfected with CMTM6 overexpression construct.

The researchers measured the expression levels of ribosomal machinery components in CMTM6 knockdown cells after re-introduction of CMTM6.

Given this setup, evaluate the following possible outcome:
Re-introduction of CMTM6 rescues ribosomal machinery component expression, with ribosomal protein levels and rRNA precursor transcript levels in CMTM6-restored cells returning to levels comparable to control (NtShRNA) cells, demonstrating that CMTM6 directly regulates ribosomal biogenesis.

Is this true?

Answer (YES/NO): YES